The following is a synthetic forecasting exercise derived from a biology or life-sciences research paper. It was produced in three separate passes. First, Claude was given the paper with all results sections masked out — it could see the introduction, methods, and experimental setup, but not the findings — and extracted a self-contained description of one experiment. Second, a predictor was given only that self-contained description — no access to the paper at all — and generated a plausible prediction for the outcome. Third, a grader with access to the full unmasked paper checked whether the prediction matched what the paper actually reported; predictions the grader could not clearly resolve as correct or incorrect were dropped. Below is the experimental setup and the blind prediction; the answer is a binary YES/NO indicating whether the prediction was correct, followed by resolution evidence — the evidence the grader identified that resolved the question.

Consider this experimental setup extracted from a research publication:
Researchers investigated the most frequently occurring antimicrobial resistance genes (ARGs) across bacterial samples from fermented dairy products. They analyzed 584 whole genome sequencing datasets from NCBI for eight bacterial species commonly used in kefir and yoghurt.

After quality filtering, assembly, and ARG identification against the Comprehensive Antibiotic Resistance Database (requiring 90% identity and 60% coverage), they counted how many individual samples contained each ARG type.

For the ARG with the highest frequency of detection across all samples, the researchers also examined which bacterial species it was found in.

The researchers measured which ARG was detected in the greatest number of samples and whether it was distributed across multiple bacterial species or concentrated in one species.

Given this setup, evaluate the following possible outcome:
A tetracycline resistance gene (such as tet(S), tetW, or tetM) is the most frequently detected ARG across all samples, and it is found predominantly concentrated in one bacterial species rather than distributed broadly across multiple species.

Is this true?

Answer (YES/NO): NO